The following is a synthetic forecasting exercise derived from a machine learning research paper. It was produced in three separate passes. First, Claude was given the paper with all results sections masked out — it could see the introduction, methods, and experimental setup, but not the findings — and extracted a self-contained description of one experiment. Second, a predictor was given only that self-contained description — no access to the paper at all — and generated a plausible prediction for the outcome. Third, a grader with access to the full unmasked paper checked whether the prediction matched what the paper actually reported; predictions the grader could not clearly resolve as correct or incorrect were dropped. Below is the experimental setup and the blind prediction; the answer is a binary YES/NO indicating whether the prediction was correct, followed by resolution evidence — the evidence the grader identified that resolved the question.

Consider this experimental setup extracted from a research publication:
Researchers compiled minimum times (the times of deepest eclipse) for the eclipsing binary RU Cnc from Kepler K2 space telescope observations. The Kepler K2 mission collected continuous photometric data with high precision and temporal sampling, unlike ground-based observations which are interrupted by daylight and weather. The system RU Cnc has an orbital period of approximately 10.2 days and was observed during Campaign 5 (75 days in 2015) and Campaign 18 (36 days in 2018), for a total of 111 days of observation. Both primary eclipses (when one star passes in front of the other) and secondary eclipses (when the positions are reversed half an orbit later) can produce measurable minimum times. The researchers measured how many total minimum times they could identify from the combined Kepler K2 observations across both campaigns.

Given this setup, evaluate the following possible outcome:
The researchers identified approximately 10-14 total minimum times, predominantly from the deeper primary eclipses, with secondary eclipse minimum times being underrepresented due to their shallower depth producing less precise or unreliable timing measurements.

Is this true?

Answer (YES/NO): NO